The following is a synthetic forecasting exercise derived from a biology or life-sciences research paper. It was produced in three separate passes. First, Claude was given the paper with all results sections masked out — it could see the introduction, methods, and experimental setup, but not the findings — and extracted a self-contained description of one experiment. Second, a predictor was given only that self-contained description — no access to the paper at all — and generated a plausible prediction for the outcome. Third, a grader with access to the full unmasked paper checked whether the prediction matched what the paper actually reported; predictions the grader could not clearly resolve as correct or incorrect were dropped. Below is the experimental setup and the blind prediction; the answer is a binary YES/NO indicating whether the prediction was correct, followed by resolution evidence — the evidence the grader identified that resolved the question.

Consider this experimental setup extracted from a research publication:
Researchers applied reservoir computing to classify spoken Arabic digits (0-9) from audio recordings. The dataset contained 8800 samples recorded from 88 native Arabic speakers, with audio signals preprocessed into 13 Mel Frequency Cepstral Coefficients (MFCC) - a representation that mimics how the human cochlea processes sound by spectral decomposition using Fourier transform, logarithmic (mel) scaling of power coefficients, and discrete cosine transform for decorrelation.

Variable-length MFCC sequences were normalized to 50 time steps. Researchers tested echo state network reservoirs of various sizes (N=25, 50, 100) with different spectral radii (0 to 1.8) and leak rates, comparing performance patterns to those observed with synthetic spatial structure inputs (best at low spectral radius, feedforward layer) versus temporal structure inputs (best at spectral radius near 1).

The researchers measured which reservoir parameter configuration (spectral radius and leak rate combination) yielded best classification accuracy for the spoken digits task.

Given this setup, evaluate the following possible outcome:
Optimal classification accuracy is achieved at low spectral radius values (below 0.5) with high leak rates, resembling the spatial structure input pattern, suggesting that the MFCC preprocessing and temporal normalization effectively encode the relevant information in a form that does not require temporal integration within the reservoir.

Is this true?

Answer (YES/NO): NO